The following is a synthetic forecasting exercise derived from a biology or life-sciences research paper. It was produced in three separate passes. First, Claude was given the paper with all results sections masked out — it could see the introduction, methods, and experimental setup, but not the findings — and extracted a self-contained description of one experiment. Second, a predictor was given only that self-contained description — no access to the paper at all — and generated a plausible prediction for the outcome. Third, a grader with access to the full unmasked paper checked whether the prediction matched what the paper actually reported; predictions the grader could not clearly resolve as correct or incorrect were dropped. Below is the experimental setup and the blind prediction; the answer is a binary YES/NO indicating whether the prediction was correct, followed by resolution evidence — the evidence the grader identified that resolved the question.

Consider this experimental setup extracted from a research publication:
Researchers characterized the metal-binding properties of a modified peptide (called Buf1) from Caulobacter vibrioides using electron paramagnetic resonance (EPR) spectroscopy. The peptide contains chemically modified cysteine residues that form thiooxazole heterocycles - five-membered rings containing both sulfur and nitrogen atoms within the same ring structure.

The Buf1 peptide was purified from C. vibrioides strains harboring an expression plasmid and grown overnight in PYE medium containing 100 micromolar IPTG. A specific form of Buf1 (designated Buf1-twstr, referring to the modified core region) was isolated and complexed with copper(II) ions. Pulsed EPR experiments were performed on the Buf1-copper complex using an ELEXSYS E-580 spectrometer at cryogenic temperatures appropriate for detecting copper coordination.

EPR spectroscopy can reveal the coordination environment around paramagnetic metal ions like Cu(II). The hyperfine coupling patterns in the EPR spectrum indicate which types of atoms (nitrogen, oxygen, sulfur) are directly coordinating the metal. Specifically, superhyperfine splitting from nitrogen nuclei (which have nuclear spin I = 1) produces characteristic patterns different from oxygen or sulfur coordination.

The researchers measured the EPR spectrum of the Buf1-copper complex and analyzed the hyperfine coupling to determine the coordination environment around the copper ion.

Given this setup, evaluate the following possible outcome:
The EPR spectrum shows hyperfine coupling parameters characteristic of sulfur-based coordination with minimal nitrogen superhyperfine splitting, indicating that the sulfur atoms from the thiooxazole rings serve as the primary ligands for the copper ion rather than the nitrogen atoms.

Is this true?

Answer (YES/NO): NO